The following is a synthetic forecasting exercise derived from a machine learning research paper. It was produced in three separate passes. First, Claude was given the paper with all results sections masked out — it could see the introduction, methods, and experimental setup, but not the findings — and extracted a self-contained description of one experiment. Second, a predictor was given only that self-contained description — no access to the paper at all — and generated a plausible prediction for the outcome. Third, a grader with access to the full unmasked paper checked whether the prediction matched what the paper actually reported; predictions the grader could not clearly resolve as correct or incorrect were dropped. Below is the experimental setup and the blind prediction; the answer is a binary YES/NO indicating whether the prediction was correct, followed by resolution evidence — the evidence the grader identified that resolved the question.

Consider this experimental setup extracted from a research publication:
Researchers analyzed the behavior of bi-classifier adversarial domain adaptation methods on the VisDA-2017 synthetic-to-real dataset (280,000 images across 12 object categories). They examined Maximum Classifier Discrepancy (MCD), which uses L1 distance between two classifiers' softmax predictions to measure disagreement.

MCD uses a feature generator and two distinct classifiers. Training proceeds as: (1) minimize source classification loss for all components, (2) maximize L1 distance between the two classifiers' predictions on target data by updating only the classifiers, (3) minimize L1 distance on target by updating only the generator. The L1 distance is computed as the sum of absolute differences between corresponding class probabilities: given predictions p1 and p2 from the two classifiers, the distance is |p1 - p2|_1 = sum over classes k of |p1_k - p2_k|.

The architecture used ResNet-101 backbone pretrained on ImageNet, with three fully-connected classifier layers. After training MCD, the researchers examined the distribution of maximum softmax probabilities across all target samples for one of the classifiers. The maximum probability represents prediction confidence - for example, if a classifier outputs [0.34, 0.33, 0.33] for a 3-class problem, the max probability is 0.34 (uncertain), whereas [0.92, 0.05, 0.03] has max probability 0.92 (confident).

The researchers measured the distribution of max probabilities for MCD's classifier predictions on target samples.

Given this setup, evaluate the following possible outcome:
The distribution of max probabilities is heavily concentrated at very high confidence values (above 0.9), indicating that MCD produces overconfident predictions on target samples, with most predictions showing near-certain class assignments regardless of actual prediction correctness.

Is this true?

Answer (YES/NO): NO